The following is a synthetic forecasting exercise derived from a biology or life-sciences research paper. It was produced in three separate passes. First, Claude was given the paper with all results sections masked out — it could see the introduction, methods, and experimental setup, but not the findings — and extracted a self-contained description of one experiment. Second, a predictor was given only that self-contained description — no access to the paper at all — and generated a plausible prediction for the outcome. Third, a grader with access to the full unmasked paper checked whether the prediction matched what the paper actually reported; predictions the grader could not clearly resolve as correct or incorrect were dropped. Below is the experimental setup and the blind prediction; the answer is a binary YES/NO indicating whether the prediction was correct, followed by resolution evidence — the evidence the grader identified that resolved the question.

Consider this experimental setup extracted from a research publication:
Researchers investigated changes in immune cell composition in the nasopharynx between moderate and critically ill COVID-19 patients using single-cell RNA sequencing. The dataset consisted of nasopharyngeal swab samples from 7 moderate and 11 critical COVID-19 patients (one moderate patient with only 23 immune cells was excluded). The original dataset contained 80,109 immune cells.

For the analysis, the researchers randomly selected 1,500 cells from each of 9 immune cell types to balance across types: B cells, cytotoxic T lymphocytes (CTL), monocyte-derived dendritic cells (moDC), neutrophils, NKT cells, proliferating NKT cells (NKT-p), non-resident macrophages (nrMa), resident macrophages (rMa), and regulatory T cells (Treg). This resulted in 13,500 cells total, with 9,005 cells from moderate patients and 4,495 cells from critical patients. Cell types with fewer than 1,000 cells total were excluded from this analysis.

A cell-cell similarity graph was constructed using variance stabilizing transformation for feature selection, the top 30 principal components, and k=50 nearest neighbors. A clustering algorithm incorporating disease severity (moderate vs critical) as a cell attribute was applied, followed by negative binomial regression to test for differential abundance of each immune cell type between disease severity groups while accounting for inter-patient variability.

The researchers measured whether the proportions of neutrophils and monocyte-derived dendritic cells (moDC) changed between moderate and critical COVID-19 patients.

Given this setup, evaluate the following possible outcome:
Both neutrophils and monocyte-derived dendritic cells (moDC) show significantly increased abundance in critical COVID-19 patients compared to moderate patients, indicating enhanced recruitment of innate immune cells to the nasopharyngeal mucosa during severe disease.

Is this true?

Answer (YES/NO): NO